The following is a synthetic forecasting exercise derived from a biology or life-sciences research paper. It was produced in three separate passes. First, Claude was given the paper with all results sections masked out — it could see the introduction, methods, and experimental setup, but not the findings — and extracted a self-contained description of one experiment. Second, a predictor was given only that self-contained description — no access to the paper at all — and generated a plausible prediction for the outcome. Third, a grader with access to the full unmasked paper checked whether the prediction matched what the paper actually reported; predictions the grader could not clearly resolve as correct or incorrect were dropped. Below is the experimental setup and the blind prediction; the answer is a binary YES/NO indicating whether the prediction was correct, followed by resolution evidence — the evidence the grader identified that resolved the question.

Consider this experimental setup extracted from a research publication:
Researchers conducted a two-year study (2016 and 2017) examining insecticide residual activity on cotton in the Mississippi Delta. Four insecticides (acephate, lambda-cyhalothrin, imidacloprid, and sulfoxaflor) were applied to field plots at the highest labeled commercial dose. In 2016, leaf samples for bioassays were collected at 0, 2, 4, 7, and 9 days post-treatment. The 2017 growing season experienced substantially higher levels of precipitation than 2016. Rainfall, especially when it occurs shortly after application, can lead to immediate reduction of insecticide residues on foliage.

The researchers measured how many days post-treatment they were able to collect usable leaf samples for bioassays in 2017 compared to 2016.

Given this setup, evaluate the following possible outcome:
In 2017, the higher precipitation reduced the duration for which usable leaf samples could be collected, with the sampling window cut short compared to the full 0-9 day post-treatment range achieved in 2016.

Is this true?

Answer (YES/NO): YES